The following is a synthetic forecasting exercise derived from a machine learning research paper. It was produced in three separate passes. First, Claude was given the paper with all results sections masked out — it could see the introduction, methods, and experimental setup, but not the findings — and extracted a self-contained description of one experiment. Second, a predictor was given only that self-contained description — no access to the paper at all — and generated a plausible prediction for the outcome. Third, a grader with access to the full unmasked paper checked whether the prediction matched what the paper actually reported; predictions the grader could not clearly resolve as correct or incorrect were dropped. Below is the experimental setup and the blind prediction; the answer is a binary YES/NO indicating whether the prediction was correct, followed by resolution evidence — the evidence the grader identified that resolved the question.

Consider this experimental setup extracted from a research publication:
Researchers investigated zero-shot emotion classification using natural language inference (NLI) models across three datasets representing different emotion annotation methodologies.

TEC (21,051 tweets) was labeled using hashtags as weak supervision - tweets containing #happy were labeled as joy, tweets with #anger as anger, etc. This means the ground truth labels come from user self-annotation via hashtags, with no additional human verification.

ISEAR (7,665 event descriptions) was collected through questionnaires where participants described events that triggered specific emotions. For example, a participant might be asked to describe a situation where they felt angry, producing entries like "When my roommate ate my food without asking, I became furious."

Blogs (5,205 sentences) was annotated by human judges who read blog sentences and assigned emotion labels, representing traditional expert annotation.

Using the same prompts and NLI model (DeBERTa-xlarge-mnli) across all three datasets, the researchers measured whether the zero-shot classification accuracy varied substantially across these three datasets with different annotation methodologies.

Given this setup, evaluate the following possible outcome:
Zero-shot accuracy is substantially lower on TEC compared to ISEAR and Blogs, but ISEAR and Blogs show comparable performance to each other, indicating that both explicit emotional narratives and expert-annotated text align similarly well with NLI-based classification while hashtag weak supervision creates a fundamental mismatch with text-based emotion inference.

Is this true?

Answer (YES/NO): NO